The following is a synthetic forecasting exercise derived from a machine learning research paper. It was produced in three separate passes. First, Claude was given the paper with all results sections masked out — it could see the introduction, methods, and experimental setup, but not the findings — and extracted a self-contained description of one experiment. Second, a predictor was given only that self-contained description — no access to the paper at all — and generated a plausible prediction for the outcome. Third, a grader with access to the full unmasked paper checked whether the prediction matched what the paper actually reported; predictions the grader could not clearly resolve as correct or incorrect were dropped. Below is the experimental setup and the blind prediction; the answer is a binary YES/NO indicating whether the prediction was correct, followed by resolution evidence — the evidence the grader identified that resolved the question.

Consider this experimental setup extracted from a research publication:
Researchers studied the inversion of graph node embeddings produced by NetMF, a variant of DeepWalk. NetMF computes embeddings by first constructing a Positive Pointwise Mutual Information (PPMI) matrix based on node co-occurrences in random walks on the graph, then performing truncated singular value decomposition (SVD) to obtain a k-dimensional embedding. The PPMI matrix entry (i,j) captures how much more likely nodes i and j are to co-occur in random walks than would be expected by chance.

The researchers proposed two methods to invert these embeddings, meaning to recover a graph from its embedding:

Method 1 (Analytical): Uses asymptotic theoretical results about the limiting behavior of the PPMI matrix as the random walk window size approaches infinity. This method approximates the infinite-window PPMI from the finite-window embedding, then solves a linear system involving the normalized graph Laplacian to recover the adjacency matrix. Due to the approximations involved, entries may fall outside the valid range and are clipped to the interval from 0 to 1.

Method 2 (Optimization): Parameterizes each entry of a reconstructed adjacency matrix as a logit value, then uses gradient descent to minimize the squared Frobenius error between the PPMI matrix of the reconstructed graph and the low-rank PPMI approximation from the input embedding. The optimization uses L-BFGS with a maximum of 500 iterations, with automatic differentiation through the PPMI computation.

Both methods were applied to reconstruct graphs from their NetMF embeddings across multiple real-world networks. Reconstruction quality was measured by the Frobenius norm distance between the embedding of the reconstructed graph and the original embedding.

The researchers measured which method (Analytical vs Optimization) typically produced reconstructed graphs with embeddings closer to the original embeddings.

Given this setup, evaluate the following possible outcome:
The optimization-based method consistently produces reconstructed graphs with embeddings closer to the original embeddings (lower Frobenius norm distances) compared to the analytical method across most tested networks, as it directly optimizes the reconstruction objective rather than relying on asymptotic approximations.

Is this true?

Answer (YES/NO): YES